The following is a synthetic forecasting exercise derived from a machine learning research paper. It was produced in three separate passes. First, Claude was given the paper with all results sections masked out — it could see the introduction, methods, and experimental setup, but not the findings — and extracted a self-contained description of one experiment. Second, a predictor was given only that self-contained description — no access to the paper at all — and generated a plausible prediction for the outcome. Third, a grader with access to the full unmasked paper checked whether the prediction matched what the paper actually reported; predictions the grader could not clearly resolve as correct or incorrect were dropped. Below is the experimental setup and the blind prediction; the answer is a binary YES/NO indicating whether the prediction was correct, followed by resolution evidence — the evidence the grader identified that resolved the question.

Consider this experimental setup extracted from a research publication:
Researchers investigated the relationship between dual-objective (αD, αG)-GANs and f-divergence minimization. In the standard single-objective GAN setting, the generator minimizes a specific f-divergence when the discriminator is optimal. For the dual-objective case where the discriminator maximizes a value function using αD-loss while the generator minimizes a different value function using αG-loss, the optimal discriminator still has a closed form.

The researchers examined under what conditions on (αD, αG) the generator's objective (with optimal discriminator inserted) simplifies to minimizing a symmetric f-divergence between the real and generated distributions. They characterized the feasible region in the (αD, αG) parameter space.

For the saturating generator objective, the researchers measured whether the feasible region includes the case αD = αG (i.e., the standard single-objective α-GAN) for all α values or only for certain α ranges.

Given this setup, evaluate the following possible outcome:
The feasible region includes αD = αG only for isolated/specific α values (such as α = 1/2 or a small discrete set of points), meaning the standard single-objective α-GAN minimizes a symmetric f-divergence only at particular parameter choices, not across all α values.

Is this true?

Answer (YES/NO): NO